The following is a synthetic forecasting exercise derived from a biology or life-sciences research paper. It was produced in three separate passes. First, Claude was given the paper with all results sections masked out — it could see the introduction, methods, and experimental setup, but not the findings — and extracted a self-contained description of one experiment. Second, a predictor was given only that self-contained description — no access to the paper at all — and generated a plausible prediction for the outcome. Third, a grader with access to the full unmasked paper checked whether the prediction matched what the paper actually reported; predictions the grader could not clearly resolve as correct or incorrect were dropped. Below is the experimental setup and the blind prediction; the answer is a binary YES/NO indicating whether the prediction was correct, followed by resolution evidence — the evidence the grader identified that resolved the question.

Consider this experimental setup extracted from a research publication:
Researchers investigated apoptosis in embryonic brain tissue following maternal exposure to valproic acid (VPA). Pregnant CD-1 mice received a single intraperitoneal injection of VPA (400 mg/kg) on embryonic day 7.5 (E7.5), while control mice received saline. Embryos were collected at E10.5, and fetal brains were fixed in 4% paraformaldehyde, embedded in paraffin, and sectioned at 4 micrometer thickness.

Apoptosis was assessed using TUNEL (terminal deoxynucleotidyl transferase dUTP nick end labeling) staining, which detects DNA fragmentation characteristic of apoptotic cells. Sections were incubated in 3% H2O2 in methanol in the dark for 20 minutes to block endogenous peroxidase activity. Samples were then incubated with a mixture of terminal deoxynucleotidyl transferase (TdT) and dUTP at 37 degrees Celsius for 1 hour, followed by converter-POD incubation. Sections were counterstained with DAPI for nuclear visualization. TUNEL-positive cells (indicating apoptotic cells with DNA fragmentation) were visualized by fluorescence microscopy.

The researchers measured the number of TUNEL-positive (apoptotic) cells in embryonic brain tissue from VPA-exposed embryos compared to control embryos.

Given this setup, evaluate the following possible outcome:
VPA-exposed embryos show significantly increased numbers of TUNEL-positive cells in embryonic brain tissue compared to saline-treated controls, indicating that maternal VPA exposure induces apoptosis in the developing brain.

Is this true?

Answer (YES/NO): YES